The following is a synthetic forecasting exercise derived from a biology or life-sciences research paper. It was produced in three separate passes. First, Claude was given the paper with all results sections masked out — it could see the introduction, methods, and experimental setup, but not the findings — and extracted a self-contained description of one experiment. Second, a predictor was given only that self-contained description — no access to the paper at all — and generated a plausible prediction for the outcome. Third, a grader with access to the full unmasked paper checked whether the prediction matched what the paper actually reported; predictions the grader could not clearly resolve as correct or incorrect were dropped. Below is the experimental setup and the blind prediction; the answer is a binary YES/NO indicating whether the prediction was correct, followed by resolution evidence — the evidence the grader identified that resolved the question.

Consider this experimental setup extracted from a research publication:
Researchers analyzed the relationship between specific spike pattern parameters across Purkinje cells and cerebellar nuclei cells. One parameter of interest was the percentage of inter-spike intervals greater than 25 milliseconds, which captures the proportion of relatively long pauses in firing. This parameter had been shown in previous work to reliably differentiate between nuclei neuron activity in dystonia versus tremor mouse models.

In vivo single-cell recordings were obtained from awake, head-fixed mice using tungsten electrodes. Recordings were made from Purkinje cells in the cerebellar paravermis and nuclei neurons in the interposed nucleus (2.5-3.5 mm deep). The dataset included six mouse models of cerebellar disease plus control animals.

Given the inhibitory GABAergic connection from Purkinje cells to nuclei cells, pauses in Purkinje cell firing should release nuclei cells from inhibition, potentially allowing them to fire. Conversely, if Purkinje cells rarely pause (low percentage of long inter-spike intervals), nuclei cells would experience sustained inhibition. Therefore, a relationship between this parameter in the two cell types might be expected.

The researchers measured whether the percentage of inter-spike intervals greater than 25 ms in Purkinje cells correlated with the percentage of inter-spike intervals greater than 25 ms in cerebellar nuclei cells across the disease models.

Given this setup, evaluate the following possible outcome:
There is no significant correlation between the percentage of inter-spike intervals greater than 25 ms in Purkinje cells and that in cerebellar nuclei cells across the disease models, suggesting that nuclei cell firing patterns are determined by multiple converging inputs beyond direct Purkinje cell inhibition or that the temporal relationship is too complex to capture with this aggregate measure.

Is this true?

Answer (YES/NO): YES